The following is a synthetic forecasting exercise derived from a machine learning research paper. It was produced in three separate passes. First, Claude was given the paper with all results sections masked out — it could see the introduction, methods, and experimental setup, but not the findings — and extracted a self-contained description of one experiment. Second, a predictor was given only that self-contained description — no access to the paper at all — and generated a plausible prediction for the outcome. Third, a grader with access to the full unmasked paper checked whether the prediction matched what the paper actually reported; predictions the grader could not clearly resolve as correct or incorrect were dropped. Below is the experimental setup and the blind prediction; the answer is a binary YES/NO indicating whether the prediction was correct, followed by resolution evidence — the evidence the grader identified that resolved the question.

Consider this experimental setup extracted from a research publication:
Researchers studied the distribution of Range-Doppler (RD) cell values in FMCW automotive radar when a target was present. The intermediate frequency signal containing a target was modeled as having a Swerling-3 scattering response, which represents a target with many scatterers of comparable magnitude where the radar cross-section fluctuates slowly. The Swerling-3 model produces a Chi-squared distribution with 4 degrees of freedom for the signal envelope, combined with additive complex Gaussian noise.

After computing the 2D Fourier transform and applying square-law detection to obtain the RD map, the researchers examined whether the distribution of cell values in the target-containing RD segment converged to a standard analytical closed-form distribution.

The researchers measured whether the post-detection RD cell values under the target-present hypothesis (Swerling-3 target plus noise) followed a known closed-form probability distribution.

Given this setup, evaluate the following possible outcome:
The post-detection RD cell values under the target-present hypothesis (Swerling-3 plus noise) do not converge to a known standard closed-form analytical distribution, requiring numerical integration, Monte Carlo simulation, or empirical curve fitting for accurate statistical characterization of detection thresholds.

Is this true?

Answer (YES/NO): YES